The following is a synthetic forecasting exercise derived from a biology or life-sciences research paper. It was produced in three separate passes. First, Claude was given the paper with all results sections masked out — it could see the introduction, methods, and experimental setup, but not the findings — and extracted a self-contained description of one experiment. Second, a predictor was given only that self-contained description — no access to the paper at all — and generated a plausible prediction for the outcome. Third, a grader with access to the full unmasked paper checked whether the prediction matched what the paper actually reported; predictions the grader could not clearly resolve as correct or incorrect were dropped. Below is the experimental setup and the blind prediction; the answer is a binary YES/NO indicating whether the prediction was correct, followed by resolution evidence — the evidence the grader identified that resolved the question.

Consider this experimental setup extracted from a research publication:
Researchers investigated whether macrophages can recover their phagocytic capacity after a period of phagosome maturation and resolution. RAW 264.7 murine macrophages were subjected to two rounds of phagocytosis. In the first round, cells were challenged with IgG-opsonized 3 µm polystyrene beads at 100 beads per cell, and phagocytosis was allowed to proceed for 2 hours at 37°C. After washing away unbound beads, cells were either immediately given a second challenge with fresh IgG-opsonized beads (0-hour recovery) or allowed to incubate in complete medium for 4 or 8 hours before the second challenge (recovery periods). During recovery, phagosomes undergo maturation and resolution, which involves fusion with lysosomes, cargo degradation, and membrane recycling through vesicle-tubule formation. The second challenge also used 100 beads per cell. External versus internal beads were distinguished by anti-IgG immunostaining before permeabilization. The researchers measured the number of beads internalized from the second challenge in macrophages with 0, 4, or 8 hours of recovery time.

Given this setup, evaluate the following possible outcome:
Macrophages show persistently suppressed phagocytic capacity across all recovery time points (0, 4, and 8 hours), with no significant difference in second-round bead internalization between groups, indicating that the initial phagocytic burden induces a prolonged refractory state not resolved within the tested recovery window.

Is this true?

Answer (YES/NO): YES